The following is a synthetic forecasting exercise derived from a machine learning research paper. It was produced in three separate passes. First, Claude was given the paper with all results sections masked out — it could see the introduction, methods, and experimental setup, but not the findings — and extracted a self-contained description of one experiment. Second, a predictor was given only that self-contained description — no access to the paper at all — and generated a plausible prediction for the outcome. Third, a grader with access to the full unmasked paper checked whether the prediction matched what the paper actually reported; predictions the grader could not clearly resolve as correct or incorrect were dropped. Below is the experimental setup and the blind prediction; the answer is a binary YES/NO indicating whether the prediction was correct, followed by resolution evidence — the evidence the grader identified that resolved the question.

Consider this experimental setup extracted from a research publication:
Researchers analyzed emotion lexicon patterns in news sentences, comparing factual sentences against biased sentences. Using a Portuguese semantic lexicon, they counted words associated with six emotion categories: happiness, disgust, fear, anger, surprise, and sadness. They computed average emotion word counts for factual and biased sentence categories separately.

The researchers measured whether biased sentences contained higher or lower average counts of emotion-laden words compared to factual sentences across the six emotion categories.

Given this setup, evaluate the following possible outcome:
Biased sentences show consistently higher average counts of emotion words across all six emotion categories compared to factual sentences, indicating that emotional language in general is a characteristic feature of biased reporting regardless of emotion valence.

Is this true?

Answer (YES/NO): NO